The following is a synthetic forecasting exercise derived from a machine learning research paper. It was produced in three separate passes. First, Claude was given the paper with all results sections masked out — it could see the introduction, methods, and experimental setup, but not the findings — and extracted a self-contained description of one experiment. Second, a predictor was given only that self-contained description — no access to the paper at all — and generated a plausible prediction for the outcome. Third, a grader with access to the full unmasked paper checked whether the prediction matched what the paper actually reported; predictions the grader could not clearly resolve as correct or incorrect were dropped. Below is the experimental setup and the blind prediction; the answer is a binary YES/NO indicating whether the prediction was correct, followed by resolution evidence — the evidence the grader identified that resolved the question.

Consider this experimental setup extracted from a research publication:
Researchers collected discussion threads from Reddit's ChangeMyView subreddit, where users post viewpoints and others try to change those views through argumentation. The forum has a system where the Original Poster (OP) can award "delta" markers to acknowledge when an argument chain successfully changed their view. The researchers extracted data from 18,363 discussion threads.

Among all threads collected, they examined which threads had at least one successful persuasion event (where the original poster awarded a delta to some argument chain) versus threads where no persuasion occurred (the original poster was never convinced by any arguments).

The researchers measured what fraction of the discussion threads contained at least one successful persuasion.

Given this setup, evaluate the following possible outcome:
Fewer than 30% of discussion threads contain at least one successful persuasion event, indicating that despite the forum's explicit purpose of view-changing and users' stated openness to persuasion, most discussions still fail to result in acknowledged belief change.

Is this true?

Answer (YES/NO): YES